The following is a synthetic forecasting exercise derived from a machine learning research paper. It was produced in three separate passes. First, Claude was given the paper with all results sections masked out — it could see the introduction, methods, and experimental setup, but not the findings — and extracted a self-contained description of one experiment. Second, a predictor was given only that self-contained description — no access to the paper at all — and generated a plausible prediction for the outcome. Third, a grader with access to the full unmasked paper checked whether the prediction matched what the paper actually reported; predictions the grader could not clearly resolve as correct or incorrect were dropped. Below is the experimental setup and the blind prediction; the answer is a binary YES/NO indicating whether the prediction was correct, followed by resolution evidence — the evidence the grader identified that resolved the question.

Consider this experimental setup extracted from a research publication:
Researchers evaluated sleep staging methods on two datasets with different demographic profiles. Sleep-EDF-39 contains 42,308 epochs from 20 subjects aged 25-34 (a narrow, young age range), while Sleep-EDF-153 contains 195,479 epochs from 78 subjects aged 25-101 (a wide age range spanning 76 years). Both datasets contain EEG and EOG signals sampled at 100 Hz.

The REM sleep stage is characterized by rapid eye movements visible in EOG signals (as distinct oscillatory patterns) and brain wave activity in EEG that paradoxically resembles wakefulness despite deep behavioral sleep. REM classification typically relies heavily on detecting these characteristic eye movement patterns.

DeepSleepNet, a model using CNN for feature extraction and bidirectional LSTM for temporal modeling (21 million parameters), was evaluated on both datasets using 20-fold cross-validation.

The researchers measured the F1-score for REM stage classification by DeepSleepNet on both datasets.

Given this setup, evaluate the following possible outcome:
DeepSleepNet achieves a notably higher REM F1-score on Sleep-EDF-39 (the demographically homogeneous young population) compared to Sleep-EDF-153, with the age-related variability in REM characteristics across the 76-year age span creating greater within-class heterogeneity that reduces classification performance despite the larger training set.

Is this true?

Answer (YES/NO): YES